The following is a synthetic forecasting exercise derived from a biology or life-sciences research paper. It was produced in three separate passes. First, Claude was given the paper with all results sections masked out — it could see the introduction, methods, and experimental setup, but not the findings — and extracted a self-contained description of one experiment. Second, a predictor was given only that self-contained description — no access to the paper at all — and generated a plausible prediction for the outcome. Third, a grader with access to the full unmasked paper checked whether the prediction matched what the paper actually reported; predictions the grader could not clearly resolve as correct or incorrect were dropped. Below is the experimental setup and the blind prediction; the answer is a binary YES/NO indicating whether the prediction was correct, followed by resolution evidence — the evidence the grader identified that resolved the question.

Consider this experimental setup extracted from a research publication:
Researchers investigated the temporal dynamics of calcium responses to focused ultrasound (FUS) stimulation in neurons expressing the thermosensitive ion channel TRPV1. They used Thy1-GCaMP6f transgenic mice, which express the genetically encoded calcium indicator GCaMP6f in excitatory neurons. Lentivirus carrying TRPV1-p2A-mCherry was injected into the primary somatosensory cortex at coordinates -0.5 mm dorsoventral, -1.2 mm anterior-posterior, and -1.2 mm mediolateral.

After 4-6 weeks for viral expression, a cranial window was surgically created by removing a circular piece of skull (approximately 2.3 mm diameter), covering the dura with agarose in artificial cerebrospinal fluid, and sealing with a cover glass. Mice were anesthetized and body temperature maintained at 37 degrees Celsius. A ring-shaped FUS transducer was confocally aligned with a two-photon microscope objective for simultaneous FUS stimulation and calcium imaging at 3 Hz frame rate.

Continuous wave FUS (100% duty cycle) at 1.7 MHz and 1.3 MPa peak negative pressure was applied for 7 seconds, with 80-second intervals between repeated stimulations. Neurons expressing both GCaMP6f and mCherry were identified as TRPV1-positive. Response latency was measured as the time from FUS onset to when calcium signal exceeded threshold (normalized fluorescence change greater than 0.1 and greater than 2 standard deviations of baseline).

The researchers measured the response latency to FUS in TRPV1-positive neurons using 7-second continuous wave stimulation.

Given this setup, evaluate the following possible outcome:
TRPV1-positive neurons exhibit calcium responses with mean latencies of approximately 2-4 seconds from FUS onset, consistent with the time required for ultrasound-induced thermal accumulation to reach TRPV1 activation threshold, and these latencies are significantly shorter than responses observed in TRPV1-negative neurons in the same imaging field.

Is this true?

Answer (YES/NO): NO